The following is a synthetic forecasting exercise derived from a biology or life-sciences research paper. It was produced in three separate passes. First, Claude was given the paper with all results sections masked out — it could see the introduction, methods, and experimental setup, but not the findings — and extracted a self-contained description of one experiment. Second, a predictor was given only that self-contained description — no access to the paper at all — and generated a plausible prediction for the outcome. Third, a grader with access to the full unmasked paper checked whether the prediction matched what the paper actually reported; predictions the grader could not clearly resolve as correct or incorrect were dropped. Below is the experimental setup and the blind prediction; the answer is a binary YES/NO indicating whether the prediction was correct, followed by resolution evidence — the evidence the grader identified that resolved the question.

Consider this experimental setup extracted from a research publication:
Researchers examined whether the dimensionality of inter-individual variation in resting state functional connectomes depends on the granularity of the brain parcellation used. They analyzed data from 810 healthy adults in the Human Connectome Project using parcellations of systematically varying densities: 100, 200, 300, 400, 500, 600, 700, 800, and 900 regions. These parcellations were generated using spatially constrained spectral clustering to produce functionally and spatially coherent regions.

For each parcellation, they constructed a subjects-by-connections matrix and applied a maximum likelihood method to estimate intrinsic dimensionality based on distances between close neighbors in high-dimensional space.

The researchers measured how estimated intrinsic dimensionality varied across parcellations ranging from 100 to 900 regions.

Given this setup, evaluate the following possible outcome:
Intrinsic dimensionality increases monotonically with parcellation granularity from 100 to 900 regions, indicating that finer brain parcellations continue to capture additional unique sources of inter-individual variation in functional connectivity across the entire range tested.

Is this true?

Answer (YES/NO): NO